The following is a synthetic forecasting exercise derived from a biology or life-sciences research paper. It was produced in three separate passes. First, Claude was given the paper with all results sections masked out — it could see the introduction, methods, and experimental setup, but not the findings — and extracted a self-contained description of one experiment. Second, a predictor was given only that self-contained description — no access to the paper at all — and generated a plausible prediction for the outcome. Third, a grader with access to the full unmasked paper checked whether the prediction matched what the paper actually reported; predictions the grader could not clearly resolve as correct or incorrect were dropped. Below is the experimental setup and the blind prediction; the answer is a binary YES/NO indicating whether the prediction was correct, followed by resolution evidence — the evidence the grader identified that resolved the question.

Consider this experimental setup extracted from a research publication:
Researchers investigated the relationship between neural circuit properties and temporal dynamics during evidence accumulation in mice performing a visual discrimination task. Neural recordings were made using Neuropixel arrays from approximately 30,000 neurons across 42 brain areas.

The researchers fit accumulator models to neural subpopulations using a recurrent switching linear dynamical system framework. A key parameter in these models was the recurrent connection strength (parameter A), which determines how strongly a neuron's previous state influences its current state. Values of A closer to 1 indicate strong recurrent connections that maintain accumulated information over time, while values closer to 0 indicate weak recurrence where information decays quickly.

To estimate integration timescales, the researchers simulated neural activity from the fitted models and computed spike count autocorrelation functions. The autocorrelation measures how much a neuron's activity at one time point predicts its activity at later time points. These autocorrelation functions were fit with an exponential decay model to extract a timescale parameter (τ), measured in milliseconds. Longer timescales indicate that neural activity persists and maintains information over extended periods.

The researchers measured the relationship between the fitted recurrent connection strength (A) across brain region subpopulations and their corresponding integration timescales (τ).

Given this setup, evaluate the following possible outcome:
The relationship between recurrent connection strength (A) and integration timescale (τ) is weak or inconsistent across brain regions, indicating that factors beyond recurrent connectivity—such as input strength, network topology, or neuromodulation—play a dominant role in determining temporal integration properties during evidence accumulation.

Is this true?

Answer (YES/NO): NO